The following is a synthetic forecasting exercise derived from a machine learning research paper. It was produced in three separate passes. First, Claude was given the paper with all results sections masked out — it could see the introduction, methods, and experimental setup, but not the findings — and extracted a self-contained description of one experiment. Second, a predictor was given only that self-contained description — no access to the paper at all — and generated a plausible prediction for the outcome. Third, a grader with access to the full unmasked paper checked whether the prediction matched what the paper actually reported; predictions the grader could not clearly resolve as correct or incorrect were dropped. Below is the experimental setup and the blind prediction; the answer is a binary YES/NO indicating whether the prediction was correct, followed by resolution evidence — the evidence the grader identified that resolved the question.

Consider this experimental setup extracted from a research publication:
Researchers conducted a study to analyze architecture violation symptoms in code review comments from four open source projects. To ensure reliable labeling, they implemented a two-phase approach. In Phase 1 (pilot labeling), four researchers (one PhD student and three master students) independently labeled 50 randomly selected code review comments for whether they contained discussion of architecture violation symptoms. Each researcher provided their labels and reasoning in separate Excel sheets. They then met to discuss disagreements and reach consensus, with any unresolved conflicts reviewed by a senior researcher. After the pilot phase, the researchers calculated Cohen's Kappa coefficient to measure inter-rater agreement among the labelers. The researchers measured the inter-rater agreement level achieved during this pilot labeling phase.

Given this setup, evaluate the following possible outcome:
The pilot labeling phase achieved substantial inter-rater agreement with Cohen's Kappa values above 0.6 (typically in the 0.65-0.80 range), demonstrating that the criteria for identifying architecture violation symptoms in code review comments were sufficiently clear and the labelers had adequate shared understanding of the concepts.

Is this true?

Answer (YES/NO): NO